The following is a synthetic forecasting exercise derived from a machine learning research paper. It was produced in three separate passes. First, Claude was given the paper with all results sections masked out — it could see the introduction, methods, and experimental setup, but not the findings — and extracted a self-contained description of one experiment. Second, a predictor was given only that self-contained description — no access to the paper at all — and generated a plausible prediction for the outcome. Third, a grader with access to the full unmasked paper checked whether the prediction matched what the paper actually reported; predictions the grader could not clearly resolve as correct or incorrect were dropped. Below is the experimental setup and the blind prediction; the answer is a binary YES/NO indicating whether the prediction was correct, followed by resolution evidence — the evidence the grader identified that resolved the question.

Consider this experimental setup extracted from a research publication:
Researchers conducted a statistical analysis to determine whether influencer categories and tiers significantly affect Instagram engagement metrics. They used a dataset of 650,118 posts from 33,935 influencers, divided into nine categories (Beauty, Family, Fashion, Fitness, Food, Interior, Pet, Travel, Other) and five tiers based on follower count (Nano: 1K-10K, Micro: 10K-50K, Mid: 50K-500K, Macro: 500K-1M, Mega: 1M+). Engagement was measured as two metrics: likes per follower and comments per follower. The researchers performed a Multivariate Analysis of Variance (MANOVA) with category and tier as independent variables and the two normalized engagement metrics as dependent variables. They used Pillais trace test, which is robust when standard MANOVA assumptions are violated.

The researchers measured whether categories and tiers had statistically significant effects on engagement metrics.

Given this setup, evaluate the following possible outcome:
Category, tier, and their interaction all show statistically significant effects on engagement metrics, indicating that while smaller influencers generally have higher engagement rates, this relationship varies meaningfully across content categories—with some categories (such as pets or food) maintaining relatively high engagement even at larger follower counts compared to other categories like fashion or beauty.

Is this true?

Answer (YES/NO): NO